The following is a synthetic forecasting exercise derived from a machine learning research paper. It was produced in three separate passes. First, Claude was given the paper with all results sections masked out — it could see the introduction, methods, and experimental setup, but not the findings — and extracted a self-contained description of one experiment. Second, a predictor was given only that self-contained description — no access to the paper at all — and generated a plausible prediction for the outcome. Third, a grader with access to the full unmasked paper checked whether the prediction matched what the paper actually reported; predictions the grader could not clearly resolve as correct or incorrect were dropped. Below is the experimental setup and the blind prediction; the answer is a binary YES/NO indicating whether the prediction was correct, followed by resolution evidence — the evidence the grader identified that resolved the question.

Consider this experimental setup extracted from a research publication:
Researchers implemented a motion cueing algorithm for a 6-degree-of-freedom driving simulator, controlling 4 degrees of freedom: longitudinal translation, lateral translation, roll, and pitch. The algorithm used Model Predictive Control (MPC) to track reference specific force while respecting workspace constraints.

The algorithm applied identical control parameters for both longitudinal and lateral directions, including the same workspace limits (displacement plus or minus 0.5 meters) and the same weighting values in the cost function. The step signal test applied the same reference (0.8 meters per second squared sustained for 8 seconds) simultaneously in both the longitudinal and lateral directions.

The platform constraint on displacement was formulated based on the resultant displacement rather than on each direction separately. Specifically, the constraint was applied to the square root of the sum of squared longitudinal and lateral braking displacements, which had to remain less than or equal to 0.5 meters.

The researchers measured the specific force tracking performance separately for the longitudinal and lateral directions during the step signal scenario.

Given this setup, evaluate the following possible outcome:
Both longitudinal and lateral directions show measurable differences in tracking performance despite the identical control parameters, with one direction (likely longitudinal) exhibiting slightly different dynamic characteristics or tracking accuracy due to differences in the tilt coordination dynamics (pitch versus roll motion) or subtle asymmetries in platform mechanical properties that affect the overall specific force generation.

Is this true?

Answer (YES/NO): NO